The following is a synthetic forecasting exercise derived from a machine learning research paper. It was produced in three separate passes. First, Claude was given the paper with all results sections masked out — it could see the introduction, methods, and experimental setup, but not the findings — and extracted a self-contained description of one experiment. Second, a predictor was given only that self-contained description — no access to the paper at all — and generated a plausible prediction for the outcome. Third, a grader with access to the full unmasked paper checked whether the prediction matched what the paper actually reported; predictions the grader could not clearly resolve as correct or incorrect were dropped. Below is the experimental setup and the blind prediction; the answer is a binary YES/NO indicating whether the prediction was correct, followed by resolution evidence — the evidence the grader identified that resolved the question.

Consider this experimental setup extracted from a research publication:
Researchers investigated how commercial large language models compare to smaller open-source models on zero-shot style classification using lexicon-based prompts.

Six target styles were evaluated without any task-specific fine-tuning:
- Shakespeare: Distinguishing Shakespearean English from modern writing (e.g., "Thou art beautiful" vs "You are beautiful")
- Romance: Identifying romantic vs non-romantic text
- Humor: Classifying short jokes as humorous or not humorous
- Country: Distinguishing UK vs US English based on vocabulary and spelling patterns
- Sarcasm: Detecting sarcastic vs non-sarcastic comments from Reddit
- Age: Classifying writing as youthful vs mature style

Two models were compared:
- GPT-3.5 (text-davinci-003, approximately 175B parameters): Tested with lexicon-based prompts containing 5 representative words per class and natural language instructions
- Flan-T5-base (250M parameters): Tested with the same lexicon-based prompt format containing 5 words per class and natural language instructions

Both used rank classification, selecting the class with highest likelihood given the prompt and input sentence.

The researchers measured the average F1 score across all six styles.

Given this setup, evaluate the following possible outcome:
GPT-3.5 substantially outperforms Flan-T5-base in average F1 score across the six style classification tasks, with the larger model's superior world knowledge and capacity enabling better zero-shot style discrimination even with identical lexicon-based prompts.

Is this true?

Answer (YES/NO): YES